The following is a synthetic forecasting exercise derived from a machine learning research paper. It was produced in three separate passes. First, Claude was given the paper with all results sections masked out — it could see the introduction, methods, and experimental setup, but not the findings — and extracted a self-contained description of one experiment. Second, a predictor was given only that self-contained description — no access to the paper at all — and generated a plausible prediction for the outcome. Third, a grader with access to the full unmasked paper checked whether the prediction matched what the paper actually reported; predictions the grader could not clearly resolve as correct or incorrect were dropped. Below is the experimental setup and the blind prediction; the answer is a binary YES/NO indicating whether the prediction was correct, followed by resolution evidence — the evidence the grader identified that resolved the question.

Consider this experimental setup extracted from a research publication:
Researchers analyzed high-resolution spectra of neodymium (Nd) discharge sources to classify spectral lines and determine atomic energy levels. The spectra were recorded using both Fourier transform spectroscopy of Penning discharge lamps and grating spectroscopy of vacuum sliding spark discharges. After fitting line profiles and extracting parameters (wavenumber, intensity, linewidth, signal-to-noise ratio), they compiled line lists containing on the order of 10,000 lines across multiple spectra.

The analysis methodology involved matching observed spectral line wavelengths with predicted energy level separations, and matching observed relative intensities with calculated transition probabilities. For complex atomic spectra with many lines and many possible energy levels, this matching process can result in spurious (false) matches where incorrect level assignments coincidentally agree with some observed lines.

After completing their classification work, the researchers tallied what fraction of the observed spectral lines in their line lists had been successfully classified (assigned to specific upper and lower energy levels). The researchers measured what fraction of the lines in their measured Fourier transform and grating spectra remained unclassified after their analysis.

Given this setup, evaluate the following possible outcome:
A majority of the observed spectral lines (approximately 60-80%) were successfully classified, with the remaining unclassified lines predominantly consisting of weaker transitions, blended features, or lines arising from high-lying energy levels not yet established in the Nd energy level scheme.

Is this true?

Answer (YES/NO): NO